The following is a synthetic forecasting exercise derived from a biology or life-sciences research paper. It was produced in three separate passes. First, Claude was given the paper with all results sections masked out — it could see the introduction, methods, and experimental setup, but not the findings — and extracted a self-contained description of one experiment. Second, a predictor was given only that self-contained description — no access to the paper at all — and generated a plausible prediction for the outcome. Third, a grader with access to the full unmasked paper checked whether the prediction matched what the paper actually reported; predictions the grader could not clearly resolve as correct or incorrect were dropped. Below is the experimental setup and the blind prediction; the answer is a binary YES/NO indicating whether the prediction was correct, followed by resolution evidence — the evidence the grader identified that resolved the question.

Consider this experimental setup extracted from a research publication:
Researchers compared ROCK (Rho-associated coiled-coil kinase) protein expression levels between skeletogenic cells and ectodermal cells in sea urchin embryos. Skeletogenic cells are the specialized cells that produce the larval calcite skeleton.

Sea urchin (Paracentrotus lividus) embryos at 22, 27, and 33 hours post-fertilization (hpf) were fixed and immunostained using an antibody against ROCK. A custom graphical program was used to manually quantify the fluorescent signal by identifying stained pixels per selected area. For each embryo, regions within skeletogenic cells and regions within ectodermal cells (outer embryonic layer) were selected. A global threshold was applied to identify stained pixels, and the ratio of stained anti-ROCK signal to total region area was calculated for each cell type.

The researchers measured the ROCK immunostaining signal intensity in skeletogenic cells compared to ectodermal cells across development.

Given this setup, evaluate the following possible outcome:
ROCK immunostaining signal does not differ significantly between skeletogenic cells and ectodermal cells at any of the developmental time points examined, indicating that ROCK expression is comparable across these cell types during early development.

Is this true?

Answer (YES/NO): NO